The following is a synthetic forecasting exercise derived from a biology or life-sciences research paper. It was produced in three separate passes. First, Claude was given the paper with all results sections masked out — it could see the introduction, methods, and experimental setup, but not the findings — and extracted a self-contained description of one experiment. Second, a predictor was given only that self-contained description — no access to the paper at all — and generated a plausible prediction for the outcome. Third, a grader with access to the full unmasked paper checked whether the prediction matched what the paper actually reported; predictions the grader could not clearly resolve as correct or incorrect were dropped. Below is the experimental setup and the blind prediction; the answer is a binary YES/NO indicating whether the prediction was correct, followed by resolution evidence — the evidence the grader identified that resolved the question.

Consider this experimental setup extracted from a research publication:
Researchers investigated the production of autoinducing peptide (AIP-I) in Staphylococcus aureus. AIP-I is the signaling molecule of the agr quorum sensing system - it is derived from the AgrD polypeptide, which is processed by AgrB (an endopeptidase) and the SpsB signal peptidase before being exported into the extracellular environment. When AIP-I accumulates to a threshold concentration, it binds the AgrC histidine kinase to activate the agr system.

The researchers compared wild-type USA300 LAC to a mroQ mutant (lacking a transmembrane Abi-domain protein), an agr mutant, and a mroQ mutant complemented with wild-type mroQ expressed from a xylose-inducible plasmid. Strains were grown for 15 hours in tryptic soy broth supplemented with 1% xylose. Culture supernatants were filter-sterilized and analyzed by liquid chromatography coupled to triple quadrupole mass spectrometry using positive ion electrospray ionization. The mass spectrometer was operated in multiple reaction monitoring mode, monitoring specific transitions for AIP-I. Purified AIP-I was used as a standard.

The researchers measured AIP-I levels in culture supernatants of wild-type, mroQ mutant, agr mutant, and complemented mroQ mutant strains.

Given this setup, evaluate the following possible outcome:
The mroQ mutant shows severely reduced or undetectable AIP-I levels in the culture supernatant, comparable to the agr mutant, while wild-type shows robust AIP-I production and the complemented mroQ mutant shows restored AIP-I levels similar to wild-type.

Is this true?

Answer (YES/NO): NO